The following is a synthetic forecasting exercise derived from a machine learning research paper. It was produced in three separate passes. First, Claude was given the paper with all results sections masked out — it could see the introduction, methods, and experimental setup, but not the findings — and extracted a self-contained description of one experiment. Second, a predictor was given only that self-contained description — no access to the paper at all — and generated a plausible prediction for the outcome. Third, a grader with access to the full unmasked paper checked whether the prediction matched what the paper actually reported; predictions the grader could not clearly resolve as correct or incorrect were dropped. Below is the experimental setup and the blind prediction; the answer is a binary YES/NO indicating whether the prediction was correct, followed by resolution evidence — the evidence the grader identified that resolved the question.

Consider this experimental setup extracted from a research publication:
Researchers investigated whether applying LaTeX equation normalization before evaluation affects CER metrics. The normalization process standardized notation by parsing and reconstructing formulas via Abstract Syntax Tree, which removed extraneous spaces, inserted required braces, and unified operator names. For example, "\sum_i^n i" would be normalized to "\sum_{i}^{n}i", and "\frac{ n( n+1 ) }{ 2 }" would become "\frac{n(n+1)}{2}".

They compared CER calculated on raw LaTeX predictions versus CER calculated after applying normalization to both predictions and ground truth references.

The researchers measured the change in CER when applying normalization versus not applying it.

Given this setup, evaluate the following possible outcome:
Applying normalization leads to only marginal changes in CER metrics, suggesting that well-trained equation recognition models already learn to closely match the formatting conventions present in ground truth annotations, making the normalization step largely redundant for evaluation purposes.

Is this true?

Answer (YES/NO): YES